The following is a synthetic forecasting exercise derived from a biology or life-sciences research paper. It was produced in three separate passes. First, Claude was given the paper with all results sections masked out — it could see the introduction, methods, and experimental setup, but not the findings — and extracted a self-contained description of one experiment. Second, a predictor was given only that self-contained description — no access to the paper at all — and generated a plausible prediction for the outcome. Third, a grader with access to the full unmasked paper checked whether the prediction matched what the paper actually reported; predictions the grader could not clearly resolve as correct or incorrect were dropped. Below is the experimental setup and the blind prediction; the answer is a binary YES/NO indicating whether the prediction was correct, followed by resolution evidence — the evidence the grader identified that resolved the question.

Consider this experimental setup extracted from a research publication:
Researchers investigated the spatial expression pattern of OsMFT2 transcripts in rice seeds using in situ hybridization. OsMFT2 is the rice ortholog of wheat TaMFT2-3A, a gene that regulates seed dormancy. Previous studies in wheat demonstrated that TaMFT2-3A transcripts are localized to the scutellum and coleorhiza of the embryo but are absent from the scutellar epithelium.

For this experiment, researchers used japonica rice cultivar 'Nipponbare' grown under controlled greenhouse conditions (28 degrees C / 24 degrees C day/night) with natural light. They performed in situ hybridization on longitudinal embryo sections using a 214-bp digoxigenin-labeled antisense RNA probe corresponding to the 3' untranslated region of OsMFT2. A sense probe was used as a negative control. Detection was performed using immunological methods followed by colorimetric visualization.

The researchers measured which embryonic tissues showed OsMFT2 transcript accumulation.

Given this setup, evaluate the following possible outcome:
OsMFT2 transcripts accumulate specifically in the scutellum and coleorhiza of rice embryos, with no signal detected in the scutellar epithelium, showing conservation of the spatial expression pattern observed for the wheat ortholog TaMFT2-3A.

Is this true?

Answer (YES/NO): NO